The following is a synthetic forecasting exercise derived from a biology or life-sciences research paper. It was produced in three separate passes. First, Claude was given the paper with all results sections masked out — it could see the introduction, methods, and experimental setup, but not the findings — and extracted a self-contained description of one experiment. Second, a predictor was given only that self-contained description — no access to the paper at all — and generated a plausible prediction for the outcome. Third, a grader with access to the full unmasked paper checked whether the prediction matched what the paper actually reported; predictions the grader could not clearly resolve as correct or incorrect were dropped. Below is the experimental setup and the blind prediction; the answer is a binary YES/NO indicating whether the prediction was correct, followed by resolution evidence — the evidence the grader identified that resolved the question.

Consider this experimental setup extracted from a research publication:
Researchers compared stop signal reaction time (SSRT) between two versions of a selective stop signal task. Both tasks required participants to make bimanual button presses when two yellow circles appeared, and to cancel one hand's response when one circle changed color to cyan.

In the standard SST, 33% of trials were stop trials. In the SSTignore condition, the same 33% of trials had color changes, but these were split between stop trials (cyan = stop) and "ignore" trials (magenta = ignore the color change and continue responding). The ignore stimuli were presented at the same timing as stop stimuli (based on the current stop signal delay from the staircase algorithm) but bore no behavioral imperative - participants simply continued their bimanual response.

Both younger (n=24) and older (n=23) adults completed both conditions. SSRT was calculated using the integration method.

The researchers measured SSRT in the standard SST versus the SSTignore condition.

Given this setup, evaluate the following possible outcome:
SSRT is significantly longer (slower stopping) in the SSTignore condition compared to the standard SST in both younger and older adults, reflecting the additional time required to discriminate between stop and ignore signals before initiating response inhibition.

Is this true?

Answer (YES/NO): YES